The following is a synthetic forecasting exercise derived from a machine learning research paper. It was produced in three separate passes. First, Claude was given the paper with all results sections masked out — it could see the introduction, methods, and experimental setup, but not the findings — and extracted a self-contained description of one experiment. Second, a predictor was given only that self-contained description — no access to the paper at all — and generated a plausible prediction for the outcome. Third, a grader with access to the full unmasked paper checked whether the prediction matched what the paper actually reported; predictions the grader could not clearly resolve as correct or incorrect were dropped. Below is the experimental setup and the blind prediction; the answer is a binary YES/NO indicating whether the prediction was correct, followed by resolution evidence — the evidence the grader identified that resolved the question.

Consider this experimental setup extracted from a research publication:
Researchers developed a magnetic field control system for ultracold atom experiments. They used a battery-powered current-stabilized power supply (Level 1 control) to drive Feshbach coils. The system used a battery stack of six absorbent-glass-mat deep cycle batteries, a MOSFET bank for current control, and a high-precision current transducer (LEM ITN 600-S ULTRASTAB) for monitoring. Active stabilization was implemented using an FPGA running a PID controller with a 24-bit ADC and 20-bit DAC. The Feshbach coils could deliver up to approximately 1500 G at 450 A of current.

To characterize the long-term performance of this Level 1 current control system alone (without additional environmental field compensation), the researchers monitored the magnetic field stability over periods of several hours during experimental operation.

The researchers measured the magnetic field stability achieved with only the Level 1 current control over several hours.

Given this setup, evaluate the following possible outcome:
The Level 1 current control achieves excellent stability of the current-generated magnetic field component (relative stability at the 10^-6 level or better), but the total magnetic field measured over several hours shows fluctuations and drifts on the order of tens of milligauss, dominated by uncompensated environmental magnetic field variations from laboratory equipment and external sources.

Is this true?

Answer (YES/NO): NO